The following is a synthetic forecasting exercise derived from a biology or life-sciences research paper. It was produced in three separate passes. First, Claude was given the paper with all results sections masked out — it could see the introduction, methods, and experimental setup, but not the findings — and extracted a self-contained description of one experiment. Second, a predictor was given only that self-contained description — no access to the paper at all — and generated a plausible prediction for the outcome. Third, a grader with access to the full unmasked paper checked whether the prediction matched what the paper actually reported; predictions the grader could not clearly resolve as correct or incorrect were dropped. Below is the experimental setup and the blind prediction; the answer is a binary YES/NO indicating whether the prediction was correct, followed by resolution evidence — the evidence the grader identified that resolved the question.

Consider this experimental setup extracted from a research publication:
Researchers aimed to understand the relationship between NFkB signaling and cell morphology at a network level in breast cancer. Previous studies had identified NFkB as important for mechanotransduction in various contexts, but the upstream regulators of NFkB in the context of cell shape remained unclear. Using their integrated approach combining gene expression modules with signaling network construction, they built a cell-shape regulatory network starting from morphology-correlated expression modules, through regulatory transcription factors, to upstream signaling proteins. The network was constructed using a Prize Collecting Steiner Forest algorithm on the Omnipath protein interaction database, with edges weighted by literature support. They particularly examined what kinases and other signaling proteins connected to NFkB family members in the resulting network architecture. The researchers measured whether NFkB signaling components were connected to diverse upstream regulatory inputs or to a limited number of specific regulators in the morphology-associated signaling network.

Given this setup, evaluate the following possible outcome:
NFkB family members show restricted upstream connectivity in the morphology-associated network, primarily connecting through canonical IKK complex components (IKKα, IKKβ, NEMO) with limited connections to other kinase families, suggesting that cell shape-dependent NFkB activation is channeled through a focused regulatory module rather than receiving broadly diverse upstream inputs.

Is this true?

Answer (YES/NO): NO